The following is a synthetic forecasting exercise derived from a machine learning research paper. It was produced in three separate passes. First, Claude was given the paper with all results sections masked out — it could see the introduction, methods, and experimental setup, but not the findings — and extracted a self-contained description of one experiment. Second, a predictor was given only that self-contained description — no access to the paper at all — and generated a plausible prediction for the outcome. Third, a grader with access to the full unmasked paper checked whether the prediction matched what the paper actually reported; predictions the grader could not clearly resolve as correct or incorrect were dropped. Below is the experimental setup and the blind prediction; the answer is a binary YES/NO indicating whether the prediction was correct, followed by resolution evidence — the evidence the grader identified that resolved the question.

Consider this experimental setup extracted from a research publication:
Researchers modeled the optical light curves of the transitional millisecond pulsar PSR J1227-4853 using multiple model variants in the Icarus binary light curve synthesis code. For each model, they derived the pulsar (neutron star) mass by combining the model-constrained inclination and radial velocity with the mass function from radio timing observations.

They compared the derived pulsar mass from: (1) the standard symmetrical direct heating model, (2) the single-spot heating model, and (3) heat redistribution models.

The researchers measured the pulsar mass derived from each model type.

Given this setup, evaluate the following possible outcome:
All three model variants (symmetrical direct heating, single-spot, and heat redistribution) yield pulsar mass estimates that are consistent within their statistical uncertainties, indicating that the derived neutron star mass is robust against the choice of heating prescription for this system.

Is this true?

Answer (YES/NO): NO